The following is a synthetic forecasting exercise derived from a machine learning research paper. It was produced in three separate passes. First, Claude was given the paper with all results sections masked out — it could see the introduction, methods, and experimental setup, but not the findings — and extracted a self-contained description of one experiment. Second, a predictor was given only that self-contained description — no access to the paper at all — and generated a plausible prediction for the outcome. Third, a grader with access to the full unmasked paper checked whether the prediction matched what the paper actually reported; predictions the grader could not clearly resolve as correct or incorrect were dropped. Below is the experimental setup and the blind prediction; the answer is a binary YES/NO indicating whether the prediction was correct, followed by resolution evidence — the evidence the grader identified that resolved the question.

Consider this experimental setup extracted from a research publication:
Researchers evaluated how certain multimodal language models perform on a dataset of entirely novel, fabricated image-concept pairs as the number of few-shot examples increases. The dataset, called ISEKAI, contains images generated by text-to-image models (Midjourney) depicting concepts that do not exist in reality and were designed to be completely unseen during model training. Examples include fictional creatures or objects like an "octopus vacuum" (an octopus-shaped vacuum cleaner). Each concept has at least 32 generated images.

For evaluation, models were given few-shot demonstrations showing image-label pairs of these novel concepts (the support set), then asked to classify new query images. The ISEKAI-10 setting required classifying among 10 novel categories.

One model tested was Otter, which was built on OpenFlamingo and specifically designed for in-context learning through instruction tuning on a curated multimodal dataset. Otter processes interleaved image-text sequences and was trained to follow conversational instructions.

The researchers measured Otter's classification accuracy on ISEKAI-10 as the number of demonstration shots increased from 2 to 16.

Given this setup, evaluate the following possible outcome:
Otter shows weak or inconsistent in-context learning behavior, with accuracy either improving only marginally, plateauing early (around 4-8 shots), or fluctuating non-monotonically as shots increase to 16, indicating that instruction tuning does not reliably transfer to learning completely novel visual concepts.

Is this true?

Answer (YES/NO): NO